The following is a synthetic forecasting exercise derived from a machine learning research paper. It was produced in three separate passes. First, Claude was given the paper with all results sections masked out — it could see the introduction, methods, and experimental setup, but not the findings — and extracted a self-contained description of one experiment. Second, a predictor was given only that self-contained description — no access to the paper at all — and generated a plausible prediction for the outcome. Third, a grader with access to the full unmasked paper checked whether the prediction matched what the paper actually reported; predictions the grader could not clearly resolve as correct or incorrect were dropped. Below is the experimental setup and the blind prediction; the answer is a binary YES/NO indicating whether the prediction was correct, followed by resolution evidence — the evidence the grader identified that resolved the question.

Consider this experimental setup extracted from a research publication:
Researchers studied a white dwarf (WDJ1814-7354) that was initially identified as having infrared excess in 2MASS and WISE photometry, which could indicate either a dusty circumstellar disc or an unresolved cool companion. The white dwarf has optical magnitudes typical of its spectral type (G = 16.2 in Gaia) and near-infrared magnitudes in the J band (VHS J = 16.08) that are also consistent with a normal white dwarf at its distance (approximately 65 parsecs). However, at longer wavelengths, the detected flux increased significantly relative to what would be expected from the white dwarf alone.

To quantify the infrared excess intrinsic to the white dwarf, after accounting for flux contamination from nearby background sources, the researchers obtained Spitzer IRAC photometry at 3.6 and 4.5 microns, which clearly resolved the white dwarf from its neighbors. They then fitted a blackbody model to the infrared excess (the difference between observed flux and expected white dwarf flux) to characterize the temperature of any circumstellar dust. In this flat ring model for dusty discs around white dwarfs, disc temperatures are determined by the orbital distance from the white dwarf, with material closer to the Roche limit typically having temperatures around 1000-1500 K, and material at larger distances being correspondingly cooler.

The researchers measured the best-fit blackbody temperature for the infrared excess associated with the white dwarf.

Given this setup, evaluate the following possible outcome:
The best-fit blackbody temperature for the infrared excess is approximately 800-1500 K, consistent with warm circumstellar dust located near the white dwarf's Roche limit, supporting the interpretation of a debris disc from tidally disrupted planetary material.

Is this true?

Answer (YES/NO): YES